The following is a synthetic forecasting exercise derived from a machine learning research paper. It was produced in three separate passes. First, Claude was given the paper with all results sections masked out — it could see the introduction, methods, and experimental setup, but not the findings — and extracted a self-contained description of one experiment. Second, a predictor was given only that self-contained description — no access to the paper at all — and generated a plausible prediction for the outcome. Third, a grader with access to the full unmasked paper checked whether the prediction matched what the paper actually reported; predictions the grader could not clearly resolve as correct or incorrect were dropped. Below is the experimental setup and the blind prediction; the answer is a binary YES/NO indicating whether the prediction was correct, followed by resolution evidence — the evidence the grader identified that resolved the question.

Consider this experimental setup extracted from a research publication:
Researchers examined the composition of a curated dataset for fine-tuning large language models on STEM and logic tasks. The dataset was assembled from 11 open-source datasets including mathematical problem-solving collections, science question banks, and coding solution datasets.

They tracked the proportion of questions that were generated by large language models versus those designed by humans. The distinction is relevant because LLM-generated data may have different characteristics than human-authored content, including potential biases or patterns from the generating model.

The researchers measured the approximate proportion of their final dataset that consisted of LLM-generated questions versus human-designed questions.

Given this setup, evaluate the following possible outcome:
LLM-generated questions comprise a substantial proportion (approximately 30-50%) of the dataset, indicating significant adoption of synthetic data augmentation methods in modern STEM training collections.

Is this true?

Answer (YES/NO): NO